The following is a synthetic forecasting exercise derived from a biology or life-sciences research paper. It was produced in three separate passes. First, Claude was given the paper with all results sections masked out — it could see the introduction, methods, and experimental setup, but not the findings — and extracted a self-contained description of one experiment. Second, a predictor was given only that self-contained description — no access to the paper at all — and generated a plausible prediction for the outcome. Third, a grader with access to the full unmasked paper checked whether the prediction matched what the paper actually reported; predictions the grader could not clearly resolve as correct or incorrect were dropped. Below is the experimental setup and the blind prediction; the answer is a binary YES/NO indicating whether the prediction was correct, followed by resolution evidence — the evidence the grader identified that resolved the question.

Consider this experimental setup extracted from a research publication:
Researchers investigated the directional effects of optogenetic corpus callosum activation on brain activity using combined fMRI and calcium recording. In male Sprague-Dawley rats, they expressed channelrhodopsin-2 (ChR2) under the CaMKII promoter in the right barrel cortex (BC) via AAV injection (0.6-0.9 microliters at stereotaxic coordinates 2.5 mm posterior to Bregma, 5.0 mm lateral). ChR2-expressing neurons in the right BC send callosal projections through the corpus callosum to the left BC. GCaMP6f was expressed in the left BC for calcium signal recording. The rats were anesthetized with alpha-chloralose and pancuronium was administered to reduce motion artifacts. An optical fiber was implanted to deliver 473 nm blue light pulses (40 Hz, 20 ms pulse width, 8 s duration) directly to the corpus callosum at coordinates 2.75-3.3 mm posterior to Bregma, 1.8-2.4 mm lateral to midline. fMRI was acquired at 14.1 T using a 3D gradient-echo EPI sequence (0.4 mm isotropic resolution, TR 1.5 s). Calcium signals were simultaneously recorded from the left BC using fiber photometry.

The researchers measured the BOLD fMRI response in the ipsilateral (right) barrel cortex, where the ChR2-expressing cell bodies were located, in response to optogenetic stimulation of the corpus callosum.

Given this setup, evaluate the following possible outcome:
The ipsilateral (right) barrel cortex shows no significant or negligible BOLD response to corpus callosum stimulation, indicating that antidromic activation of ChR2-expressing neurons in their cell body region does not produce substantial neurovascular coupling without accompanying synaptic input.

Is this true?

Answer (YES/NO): NO